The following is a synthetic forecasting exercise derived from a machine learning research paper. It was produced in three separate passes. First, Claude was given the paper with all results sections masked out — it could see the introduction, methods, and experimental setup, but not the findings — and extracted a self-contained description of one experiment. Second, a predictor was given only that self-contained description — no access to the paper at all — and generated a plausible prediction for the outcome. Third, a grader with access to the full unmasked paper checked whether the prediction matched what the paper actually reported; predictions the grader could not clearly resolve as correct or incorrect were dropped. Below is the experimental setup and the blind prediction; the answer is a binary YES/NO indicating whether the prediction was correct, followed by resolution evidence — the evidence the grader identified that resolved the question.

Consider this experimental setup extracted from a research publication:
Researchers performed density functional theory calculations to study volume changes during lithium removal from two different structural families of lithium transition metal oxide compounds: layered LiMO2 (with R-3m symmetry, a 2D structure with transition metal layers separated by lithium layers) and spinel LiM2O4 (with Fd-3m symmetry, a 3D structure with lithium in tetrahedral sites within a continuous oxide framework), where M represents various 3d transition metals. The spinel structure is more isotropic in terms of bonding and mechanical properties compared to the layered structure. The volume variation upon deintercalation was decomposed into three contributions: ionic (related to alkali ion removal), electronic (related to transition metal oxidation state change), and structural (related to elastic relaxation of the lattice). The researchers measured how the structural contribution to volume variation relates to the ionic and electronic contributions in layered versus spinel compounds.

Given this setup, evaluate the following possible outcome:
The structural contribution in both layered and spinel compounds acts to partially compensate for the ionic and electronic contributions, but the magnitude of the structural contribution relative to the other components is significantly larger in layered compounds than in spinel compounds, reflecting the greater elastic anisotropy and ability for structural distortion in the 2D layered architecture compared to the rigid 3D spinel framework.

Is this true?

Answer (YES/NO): NO